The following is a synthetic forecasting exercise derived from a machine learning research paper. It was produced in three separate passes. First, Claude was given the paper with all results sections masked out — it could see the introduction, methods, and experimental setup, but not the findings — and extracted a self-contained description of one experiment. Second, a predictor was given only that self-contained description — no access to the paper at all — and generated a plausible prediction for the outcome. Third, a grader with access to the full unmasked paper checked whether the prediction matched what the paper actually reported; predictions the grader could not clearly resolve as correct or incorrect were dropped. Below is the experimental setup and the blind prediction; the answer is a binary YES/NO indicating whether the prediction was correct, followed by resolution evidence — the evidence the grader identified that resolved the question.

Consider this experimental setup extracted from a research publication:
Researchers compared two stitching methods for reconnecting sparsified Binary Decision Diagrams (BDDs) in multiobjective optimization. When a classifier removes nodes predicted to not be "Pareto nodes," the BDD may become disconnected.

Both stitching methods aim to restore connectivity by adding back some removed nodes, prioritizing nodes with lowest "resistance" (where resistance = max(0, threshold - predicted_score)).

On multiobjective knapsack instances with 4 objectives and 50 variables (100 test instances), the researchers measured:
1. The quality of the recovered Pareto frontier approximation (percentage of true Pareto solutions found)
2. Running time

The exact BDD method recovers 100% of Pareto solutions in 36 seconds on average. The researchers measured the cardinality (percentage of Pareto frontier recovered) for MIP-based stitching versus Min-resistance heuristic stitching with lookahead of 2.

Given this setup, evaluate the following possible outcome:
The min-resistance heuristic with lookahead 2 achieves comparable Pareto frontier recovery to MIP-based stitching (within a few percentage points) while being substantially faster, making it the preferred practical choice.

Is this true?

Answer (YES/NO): YES